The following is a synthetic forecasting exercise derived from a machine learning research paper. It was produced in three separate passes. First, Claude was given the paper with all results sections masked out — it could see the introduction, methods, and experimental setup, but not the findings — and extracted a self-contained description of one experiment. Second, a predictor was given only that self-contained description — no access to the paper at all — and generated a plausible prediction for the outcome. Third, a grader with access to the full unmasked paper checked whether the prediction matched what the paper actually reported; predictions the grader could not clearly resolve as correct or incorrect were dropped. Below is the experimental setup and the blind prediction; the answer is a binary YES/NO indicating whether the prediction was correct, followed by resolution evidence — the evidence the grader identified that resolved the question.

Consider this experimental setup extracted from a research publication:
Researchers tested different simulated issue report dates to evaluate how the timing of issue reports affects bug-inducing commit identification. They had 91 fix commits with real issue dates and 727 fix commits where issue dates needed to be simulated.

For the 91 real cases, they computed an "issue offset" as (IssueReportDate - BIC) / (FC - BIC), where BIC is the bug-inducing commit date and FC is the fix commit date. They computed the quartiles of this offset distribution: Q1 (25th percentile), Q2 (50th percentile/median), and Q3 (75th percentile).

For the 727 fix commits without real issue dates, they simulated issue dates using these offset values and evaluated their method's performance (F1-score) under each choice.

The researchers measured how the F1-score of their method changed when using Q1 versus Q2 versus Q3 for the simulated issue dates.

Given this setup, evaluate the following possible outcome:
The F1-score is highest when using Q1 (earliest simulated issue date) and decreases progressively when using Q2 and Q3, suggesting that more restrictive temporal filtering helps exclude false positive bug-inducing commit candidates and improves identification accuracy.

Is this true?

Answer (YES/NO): YES